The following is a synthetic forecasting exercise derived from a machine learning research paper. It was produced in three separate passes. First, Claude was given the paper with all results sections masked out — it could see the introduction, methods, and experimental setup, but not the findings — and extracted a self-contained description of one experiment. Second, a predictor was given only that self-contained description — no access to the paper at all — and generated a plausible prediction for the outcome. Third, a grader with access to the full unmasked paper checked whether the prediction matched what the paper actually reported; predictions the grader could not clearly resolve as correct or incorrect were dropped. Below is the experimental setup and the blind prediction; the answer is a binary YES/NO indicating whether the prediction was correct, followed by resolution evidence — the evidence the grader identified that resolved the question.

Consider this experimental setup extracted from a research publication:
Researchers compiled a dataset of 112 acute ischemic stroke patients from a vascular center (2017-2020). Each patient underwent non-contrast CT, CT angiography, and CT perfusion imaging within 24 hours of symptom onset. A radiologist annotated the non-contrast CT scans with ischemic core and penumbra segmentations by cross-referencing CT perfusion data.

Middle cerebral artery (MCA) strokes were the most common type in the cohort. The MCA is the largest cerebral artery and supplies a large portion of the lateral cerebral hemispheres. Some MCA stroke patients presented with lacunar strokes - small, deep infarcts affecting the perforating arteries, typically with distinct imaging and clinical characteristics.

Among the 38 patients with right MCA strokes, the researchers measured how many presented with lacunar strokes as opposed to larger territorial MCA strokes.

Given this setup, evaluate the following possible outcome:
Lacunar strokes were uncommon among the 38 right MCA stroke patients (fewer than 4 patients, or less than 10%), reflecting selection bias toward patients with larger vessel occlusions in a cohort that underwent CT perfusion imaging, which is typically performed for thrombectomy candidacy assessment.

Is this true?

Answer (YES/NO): YES